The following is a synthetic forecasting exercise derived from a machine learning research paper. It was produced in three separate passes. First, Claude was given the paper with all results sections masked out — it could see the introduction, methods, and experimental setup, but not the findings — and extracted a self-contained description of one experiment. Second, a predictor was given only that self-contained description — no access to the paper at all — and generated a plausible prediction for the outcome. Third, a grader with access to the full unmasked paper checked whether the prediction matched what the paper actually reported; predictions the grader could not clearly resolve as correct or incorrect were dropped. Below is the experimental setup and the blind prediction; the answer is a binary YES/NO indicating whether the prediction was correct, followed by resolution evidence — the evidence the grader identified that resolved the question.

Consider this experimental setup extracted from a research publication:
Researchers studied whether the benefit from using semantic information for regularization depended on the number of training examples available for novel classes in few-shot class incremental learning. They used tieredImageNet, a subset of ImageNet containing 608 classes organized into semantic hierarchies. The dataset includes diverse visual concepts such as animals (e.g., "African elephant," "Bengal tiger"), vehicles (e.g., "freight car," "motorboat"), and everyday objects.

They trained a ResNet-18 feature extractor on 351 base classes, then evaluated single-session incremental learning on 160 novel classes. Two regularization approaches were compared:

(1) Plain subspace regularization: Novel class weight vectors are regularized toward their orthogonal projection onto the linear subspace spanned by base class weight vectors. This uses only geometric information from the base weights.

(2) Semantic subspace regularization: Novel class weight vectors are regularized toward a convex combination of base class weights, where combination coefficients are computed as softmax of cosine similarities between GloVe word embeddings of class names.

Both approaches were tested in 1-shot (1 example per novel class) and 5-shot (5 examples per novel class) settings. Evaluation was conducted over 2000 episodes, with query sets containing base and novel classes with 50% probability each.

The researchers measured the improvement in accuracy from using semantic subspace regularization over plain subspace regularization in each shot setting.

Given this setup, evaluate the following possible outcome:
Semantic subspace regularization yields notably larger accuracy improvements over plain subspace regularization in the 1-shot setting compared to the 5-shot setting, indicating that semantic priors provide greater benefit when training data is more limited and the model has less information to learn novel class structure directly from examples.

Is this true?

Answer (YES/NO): NO